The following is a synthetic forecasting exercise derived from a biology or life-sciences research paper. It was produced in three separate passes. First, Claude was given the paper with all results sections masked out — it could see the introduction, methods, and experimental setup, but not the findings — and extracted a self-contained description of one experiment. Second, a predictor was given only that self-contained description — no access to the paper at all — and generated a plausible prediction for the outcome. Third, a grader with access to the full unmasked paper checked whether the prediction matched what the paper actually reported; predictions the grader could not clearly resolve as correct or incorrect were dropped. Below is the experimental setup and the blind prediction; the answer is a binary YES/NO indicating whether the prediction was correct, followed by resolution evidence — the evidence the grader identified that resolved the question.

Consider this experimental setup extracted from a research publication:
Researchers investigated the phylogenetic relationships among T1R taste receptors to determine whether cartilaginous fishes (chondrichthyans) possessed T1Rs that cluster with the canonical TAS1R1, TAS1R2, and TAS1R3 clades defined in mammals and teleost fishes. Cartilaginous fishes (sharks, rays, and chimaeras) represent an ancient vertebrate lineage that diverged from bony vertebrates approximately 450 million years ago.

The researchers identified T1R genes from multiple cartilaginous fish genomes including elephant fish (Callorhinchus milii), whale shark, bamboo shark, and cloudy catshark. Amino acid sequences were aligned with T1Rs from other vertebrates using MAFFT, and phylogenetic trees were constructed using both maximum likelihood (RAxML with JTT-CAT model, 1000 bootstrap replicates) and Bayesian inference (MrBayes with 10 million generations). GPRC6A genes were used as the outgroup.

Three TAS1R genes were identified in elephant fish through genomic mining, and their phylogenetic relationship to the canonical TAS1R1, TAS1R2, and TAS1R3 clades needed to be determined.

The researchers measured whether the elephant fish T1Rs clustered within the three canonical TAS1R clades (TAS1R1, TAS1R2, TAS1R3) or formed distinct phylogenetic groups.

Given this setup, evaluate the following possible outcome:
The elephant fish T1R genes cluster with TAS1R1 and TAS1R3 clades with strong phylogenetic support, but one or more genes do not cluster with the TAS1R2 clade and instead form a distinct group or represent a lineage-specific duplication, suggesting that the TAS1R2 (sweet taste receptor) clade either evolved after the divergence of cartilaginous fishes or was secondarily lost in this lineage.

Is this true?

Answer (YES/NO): NO